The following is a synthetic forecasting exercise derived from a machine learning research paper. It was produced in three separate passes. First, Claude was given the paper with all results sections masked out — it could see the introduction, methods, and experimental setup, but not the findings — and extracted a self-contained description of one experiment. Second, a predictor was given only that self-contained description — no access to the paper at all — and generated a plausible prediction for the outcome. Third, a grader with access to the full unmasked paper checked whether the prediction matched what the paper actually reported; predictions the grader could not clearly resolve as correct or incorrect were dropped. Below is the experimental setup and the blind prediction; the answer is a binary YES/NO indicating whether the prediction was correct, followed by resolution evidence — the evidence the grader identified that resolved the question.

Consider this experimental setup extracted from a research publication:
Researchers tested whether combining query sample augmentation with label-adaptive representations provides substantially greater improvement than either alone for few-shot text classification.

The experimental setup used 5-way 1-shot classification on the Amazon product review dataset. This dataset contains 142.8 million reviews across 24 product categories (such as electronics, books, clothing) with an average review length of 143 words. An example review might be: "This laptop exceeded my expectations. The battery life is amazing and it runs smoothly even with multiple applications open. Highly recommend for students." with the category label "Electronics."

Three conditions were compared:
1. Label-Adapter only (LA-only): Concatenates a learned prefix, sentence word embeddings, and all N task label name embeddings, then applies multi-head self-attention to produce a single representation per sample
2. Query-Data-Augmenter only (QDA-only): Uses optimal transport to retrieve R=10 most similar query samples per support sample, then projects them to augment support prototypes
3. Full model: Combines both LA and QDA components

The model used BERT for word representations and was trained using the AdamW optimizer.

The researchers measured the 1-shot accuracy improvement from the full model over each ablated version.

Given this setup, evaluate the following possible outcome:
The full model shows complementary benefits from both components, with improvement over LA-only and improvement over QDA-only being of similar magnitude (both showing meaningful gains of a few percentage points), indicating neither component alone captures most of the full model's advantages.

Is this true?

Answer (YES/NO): NO